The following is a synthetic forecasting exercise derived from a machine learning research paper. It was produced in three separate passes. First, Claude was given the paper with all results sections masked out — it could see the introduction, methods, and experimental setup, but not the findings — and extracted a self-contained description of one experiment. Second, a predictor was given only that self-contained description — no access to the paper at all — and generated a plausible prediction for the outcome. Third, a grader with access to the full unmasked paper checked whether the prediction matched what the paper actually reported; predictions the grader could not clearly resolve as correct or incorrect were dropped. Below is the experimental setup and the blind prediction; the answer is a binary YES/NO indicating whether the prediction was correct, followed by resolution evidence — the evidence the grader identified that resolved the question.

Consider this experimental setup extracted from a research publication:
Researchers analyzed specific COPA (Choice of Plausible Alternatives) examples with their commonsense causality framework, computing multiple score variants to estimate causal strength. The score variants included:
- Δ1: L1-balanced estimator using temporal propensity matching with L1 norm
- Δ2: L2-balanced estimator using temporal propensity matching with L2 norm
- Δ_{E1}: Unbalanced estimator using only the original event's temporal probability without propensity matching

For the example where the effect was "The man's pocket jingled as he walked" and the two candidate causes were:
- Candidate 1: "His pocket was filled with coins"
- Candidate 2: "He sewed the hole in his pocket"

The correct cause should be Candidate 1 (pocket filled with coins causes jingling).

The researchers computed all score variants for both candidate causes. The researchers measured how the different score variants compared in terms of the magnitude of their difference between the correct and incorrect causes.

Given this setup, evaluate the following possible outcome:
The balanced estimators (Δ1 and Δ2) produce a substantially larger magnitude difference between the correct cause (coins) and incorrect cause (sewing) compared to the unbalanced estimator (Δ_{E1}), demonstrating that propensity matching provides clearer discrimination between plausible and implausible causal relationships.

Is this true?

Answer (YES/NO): NO